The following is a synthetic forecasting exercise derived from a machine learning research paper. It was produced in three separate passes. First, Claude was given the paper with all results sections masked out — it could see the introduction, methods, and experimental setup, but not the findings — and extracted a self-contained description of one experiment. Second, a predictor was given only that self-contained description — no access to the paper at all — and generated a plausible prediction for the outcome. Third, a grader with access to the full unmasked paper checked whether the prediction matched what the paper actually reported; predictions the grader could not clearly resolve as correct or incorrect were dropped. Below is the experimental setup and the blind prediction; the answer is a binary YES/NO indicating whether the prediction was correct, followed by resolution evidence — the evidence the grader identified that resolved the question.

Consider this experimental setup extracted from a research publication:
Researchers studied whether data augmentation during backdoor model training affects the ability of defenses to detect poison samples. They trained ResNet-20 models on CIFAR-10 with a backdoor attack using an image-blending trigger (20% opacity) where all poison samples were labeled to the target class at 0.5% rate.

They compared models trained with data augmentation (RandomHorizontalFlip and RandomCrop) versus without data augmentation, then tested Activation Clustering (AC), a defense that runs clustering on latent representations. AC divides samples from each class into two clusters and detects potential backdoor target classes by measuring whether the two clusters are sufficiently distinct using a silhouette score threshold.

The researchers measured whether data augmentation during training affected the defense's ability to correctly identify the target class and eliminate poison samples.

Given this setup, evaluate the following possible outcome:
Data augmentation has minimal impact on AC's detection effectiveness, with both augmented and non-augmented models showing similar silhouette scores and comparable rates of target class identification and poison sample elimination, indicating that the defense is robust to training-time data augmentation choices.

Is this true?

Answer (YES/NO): NO